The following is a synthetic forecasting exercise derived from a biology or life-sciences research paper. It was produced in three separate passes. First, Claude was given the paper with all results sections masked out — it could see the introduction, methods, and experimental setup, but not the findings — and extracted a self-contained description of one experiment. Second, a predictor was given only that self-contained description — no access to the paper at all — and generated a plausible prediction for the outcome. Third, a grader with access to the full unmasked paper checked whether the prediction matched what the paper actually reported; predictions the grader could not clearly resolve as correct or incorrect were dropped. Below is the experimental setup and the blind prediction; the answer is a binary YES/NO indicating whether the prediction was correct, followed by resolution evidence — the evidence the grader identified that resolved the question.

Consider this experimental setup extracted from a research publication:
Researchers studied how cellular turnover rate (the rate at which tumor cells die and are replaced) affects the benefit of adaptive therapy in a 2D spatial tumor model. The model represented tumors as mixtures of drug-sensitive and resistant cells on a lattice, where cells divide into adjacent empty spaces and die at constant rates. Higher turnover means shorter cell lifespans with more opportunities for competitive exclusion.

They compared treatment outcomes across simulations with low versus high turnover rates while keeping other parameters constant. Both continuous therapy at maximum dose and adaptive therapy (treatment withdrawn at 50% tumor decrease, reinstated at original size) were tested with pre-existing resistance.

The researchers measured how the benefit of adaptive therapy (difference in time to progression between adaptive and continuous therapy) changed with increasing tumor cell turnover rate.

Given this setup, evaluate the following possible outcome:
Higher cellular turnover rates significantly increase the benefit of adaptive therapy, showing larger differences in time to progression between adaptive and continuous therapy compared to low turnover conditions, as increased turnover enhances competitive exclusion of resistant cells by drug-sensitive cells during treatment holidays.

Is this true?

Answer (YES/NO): YES